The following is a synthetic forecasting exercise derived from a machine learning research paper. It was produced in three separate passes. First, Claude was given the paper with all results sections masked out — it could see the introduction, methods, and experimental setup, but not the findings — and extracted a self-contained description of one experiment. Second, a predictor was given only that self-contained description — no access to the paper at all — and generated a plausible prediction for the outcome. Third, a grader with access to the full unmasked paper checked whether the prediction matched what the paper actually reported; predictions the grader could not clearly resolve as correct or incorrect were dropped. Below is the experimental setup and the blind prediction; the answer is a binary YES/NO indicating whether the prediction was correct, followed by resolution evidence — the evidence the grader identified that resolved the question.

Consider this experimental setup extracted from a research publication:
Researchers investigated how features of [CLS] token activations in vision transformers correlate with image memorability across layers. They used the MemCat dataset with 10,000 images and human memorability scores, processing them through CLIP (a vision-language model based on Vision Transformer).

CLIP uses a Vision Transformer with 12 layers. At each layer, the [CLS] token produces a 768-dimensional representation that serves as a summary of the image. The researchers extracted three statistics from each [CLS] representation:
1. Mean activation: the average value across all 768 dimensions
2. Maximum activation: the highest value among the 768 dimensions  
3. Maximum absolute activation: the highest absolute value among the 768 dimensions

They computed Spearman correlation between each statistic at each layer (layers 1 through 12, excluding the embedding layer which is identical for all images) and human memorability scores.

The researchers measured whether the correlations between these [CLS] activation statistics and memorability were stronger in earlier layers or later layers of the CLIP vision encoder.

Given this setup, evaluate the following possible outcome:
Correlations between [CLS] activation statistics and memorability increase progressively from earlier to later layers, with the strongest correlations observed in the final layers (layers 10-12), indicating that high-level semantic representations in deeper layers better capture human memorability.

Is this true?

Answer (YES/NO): NO